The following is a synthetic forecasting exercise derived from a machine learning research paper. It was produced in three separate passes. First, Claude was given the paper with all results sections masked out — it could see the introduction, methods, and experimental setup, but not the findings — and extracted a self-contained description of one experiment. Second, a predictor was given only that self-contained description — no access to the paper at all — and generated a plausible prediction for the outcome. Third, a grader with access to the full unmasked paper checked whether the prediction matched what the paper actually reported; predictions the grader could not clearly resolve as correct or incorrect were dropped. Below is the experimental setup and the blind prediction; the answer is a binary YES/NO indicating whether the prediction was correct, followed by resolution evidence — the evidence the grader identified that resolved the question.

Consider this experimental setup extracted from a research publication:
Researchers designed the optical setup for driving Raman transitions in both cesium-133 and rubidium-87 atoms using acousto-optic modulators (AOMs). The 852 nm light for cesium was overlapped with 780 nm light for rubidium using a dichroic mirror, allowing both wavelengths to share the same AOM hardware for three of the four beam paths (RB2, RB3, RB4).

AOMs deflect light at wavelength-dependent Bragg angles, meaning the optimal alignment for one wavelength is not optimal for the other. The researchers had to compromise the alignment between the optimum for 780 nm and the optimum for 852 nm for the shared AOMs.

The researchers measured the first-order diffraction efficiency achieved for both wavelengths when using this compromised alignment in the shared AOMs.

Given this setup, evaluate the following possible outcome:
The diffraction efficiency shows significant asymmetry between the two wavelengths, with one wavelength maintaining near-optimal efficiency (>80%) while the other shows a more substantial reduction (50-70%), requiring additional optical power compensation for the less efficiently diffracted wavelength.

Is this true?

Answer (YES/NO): NO